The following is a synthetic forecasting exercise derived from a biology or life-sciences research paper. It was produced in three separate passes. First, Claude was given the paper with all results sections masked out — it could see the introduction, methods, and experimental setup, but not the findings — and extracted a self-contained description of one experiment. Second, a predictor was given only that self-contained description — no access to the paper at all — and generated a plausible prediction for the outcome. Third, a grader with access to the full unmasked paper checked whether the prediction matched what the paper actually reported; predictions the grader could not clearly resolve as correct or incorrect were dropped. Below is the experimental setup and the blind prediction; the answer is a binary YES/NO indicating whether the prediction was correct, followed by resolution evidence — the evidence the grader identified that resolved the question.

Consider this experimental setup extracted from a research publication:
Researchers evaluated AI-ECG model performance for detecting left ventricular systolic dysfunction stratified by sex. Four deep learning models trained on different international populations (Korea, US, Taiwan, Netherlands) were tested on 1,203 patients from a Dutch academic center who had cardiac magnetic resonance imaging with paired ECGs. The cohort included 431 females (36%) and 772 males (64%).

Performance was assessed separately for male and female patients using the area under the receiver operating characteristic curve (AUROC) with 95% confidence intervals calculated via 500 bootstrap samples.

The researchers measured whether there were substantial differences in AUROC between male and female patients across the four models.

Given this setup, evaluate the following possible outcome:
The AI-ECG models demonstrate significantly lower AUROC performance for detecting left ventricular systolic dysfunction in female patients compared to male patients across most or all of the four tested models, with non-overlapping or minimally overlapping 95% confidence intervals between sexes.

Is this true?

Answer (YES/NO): NO